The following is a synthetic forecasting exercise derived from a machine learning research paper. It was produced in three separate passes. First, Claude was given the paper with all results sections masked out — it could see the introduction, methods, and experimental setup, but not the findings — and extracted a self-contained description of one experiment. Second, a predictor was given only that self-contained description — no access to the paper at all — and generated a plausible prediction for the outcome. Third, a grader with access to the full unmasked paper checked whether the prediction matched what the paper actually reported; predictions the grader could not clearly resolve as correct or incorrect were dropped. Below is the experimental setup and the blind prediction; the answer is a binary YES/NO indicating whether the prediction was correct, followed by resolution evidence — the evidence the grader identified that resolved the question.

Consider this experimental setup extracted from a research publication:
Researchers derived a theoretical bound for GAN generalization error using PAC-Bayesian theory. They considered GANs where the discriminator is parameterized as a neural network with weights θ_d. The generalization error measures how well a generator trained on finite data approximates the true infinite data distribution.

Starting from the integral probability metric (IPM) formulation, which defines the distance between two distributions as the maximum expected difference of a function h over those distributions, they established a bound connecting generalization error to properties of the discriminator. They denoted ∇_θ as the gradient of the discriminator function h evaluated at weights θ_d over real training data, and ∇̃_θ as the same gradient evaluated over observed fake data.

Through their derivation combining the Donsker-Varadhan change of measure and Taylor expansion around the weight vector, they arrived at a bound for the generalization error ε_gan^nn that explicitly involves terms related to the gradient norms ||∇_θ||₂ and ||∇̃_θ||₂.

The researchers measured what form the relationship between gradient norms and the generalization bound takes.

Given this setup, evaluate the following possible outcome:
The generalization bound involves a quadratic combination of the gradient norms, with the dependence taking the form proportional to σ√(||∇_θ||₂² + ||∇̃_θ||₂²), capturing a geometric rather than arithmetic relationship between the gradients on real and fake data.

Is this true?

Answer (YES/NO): NO